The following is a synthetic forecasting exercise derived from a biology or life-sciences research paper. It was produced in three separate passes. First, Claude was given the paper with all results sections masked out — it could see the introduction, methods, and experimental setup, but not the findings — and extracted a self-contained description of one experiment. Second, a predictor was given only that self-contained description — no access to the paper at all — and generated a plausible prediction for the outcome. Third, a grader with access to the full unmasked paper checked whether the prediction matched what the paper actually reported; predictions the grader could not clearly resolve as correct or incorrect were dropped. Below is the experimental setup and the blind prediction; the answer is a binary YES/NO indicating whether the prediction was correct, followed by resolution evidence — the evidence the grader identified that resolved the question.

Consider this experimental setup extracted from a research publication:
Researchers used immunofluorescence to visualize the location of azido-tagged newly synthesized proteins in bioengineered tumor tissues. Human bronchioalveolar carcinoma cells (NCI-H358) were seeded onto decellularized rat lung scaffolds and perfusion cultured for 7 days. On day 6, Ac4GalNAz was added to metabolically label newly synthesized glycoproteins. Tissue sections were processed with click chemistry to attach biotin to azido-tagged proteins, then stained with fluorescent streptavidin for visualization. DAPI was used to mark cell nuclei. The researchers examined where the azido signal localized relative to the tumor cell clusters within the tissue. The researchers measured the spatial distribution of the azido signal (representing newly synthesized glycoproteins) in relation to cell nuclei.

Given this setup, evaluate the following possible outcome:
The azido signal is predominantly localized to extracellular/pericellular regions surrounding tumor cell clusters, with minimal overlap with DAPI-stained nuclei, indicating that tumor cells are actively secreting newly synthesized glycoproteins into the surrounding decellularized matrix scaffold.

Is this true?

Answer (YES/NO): NO